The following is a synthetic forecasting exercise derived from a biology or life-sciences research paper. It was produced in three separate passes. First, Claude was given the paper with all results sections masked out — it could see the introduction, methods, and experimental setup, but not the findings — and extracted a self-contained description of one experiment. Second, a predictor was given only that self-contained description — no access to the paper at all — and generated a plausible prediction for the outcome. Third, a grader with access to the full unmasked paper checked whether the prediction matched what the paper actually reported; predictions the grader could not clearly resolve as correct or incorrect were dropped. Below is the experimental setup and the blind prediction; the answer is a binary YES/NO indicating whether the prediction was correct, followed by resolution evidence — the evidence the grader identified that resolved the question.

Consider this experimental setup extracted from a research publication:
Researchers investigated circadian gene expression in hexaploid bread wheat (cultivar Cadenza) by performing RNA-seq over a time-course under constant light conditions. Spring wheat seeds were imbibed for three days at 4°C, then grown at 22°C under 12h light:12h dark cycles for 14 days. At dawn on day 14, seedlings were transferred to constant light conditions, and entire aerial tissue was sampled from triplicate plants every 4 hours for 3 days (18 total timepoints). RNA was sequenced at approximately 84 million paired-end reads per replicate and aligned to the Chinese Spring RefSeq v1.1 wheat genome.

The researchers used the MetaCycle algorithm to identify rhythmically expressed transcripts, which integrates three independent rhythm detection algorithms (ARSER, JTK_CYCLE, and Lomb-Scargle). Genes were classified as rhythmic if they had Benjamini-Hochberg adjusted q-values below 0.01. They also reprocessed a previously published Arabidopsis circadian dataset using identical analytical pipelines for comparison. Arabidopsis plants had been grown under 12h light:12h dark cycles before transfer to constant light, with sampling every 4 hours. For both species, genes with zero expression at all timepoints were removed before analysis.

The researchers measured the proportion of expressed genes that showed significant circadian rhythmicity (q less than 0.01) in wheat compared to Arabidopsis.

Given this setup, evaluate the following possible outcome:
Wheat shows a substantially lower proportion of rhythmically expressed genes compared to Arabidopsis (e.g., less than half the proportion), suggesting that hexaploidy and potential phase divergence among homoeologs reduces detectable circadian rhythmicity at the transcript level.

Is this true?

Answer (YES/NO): NO